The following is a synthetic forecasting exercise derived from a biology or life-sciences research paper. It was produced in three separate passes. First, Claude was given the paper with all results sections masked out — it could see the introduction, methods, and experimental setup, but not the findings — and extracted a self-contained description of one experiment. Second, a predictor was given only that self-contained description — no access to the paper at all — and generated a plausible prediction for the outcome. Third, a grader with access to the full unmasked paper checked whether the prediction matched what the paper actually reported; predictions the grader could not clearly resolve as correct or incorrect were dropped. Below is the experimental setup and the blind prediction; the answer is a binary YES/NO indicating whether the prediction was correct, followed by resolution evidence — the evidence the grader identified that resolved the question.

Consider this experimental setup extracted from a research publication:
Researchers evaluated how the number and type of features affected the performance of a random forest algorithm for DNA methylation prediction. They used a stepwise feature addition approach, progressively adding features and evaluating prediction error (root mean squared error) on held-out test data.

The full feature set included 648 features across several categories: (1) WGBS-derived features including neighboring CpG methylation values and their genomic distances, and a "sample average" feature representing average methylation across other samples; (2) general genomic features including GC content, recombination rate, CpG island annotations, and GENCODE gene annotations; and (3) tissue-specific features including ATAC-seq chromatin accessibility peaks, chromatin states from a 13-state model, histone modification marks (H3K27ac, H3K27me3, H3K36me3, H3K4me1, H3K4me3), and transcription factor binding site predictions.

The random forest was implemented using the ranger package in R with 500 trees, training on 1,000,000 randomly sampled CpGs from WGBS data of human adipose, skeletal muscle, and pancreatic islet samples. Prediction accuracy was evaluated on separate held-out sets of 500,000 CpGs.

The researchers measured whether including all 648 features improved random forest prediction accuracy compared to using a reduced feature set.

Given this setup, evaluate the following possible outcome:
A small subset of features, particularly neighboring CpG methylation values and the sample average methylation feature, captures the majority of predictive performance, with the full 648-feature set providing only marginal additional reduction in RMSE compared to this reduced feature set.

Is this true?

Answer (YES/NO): NO